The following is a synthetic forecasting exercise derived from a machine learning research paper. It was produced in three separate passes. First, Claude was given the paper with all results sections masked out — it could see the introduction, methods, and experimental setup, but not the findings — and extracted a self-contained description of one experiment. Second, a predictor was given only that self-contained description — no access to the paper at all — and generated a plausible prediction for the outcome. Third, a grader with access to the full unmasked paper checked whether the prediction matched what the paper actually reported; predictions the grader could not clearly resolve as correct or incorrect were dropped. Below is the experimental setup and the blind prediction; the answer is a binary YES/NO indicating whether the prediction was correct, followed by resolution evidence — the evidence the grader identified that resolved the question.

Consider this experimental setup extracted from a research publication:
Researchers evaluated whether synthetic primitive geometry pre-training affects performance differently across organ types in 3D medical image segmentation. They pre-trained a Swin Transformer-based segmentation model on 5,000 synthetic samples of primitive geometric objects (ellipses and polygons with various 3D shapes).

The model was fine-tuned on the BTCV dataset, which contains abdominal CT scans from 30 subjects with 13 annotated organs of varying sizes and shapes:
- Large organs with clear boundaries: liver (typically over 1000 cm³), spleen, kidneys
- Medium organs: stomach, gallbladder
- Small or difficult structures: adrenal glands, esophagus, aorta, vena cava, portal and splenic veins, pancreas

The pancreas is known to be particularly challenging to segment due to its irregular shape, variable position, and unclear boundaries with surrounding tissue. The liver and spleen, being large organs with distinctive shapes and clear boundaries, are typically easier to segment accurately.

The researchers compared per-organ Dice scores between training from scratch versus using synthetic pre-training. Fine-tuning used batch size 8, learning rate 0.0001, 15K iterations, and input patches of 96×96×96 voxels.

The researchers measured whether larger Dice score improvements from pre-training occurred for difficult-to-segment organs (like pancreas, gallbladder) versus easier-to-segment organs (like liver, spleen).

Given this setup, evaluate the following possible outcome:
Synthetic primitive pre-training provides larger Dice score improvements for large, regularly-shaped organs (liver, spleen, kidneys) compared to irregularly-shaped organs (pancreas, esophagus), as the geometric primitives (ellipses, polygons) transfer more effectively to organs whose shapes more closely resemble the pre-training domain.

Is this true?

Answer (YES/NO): NO